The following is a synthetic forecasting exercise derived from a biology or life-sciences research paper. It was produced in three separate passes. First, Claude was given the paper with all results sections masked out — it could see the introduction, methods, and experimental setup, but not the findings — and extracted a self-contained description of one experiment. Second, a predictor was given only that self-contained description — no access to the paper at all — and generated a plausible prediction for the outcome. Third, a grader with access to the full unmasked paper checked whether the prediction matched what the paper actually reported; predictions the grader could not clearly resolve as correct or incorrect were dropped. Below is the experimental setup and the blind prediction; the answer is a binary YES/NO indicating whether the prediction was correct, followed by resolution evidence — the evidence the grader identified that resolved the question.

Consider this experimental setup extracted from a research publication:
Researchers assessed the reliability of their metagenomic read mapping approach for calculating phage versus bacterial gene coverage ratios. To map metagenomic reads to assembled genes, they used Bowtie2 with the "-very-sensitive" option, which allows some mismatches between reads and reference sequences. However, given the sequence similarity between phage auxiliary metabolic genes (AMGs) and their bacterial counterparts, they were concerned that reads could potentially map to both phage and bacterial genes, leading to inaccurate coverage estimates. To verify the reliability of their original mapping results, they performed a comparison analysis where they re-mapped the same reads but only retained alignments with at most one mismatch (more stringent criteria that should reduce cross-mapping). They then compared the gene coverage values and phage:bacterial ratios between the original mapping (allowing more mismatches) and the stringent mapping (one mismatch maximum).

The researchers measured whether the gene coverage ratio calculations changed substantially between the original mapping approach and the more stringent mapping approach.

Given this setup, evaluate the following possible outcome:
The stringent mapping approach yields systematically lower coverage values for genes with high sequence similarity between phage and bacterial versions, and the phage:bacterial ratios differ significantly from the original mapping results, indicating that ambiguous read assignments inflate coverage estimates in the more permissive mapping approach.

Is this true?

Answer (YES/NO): NO